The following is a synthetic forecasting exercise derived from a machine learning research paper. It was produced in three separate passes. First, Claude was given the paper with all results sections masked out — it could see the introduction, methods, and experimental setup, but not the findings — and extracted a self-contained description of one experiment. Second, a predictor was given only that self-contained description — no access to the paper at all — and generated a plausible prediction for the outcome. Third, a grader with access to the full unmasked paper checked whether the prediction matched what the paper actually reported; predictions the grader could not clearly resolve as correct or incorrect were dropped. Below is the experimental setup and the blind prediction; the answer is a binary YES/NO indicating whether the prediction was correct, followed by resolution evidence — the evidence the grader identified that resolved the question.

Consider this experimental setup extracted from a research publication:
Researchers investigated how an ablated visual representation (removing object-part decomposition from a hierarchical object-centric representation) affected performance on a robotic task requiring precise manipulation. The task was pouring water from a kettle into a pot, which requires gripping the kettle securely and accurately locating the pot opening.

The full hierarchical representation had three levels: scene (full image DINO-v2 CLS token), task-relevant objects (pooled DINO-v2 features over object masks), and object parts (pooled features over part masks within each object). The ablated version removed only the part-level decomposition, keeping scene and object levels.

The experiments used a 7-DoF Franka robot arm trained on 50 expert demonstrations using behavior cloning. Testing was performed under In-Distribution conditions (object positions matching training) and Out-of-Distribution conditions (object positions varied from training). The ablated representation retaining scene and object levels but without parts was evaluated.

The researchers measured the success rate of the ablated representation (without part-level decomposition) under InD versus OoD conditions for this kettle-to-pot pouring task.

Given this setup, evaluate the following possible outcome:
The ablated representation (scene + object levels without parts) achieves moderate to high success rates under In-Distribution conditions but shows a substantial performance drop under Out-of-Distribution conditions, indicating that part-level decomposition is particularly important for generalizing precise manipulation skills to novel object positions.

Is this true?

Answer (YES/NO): YES